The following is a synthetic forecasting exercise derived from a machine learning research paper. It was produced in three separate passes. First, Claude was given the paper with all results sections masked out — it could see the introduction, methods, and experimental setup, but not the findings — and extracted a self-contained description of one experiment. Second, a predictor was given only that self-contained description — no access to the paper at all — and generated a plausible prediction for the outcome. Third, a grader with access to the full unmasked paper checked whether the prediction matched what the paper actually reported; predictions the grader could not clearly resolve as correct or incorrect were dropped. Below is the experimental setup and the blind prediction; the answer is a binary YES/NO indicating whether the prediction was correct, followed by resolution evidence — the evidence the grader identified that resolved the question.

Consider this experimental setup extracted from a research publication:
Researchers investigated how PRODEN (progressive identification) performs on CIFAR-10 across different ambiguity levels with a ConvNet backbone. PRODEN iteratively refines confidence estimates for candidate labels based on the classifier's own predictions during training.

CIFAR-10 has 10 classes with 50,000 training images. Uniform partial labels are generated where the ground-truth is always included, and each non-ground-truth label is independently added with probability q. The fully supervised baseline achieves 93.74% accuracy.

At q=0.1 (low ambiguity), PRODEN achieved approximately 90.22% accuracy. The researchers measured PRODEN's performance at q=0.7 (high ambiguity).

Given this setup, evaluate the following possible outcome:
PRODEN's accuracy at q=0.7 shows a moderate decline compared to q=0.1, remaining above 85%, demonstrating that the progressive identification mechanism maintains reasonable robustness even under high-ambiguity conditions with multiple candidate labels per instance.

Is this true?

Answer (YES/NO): NO